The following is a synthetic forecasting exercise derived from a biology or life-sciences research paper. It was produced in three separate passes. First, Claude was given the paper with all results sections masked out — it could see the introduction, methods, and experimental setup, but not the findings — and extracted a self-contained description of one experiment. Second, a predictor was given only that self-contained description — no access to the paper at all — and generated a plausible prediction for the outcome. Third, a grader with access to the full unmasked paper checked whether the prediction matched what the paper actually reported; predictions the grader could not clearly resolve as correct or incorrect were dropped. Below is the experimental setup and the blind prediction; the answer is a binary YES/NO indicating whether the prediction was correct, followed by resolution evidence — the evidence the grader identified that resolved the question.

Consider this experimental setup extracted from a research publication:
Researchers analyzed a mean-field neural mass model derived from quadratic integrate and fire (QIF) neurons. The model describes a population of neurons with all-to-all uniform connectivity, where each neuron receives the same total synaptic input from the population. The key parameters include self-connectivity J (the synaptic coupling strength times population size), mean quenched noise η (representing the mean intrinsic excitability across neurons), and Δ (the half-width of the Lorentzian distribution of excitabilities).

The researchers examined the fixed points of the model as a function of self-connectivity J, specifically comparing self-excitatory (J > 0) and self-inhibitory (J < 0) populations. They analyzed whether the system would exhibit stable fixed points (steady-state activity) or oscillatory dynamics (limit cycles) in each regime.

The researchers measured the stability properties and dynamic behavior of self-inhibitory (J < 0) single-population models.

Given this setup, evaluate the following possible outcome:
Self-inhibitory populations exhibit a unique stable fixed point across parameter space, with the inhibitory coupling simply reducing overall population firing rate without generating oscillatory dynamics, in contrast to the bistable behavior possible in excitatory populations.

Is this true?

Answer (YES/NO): NO